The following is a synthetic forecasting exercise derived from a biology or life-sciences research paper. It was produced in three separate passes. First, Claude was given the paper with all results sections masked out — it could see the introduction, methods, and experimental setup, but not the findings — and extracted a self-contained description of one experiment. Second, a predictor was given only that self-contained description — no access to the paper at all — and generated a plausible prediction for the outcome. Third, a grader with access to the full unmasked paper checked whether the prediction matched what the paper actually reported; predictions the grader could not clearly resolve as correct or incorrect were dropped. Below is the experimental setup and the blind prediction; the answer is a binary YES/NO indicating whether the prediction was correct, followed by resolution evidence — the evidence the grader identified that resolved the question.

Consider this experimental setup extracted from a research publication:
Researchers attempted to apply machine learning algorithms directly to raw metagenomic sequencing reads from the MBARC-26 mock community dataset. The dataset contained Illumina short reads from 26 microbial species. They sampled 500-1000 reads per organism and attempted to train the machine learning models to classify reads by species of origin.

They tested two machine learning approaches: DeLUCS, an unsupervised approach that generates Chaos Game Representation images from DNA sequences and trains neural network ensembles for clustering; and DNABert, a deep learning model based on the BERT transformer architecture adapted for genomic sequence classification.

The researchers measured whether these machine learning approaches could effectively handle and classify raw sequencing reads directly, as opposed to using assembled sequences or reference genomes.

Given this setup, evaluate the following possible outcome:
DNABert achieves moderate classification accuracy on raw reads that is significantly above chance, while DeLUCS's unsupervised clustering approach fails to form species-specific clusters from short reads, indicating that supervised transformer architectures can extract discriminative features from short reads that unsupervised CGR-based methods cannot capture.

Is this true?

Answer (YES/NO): NO